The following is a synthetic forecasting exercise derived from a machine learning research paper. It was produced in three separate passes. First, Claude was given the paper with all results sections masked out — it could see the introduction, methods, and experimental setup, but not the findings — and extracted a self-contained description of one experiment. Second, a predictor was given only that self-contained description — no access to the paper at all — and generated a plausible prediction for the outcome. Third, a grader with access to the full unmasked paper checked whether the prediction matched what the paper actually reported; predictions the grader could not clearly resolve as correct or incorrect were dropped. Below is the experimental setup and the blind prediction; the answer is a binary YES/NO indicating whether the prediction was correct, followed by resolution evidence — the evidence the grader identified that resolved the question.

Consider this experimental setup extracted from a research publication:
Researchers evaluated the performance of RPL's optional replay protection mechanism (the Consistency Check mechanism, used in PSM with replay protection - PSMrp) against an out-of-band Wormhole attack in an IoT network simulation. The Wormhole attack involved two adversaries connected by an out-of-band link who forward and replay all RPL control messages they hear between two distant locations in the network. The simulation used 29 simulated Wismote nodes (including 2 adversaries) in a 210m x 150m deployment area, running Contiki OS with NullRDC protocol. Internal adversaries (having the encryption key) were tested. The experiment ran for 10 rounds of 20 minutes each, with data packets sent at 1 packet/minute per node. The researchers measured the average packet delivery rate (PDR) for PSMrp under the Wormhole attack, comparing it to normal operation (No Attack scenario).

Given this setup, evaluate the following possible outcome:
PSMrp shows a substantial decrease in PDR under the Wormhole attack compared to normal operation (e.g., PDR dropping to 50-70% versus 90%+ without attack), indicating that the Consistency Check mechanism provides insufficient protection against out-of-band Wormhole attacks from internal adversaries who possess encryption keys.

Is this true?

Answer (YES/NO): NO